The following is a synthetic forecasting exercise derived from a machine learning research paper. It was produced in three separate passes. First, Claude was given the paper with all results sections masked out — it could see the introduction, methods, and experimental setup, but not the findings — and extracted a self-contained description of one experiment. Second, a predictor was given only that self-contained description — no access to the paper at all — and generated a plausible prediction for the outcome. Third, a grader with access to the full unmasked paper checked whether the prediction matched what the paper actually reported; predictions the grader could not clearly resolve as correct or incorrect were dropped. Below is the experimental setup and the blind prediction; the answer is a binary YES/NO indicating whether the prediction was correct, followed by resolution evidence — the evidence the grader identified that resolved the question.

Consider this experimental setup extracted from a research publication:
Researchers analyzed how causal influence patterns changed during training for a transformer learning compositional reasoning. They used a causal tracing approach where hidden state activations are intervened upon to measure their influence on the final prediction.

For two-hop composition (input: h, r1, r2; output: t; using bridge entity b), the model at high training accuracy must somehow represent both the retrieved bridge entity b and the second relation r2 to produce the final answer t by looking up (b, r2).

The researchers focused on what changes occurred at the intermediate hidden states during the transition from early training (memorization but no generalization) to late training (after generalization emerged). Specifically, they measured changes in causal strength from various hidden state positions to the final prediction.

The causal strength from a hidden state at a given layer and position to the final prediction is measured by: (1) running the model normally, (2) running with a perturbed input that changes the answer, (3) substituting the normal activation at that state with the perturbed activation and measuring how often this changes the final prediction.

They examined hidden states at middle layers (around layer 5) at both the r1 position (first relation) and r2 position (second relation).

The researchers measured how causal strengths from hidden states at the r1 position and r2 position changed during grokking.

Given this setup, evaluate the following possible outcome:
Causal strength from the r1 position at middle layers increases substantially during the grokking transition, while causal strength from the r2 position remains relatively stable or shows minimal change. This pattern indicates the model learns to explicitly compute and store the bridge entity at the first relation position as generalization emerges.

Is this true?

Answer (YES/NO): NO